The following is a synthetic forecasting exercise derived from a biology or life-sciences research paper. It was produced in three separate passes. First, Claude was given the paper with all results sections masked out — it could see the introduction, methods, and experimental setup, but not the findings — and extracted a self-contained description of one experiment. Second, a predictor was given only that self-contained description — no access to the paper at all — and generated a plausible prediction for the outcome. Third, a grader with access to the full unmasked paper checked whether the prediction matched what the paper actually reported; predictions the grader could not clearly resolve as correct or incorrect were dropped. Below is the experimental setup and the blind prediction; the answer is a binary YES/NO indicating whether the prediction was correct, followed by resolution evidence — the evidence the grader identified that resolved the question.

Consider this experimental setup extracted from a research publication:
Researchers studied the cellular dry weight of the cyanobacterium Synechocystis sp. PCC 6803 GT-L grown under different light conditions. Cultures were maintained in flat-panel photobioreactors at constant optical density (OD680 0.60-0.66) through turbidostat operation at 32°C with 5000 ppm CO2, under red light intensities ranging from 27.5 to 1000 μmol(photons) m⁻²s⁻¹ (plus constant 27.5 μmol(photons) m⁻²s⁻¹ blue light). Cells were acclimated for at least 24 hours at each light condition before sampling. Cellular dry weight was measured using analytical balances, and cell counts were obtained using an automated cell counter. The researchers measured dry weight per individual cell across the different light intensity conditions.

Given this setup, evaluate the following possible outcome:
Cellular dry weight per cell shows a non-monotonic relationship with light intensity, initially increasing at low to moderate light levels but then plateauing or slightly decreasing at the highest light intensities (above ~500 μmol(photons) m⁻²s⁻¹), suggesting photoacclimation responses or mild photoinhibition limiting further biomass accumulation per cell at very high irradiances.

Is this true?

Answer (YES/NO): NO